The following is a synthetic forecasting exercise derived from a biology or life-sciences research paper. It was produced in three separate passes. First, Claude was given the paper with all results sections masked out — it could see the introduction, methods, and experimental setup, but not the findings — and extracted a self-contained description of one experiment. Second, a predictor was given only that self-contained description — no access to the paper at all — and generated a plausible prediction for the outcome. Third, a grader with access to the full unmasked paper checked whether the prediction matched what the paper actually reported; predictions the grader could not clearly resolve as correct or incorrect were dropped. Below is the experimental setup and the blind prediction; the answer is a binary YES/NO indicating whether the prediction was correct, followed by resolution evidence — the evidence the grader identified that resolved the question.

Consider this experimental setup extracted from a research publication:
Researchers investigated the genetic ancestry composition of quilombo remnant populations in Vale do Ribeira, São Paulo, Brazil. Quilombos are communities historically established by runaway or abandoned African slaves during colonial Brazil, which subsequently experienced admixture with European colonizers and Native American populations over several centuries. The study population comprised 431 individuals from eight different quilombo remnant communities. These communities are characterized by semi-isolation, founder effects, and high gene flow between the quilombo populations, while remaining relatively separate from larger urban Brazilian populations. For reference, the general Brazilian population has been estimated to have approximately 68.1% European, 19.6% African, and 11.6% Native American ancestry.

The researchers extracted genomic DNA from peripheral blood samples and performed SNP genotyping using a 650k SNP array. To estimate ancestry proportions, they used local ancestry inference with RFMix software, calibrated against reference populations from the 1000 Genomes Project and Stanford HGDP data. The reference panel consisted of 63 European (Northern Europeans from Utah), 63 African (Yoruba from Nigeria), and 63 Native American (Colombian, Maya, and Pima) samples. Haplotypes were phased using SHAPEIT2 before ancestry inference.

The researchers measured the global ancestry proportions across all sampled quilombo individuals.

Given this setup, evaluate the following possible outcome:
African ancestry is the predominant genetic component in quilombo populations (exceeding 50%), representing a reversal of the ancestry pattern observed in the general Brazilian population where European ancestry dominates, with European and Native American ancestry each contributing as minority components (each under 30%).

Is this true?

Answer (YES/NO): NO